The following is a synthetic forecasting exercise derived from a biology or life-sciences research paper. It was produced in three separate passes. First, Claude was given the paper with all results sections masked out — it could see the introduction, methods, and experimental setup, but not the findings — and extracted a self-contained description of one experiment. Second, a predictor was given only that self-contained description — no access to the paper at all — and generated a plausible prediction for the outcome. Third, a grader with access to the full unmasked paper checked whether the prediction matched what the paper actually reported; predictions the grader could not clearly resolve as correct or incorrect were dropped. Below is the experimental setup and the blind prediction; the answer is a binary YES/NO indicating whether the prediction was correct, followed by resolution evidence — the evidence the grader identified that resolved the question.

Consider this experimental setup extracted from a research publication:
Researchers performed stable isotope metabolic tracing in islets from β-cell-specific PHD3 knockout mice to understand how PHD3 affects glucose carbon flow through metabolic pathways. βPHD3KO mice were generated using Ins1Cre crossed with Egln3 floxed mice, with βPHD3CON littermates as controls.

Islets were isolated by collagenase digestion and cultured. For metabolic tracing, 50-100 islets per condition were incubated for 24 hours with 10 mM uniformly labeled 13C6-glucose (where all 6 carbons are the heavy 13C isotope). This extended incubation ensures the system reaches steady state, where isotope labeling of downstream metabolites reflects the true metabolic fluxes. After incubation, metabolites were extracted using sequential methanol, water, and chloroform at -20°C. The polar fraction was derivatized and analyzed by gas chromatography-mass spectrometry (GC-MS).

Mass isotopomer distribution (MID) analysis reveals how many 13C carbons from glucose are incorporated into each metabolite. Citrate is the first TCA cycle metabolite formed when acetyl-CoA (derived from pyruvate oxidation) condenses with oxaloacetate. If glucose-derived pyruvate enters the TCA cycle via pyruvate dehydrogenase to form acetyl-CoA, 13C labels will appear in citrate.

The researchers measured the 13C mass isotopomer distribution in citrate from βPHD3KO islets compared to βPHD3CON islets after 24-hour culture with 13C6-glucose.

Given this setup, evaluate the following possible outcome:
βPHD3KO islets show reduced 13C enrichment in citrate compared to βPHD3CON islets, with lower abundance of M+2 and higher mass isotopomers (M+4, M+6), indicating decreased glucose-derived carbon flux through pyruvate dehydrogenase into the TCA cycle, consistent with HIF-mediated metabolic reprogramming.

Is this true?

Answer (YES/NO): NO